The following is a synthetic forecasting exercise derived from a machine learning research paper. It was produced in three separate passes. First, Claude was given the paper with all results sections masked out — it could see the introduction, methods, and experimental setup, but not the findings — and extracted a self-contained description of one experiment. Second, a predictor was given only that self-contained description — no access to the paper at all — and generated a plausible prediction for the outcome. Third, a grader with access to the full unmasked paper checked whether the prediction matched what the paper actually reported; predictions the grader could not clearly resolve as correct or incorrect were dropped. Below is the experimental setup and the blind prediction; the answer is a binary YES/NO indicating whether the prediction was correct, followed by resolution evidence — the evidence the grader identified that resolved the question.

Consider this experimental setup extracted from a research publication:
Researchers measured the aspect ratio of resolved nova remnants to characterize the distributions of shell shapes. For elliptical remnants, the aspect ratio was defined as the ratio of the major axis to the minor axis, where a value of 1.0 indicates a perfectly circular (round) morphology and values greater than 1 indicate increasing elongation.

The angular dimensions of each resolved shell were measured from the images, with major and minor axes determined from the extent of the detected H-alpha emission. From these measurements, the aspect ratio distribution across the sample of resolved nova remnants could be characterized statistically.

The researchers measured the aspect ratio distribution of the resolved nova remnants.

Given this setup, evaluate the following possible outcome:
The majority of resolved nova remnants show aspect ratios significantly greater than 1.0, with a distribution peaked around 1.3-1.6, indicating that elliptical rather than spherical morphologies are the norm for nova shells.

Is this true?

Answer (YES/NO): NO